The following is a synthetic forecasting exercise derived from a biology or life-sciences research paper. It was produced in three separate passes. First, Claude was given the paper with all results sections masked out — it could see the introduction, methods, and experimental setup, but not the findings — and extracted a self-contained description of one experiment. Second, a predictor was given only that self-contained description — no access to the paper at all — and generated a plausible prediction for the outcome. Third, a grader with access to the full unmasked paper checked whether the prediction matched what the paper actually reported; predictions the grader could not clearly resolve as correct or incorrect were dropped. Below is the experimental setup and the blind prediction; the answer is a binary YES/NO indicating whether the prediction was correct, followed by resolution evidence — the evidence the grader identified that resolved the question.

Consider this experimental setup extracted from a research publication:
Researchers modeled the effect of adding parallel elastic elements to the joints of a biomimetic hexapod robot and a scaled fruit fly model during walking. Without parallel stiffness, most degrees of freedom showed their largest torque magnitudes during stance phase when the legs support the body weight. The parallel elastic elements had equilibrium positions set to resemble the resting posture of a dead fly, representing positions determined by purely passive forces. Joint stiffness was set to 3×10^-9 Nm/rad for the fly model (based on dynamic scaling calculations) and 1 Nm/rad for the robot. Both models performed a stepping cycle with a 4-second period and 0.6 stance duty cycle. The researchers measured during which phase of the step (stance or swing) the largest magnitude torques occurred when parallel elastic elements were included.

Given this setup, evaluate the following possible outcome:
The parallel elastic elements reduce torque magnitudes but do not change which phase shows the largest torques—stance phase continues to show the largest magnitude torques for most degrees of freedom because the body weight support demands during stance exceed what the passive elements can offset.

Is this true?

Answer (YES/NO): NO